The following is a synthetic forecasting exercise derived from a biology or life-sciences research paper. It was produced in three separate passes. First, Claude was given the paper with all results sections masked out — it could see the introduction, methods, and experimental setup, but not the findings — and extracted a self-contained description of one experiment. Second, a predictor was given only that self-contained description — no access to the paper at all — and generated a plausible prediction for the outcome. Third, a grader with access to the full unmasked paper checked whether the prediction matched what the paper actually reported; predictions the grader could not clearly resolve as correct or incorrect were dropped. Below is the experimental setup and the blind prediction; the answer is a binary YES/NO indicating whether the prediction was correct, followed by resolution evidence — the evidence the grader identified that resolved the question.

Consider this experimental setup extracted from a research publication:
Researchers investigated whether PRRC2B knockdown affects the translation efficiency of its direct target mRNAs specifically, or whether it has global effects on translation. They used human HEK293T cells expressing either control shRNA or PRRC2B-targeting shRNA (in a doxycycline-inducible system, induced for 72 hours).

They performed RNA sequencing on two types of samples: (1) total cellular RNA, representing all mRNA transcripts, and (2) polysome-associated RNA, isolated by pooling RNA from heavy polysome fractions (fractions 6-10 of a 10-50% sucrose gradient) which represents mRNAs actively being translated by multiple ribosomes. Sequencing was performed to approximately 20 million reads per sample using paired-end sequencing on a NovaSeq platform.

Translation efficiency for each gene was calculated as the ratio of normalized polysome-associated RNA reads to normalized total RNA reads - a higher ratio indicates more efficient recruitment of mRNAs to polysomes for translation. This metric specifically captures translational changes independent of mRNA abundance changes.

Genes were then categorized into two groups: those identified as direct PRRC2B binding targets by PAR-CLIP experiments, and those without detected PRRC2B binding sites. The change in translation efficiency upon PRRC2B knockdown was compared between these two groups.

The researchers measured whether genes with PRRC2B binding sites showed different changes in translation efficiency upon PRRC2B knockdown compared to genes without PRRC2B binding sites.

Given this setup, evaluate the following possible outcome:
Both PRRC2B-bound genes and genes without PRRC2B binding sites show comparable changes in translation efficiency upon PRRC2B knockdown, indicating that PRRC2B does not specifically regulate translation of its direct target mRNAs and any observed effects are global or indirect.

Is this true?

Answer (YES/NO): NO